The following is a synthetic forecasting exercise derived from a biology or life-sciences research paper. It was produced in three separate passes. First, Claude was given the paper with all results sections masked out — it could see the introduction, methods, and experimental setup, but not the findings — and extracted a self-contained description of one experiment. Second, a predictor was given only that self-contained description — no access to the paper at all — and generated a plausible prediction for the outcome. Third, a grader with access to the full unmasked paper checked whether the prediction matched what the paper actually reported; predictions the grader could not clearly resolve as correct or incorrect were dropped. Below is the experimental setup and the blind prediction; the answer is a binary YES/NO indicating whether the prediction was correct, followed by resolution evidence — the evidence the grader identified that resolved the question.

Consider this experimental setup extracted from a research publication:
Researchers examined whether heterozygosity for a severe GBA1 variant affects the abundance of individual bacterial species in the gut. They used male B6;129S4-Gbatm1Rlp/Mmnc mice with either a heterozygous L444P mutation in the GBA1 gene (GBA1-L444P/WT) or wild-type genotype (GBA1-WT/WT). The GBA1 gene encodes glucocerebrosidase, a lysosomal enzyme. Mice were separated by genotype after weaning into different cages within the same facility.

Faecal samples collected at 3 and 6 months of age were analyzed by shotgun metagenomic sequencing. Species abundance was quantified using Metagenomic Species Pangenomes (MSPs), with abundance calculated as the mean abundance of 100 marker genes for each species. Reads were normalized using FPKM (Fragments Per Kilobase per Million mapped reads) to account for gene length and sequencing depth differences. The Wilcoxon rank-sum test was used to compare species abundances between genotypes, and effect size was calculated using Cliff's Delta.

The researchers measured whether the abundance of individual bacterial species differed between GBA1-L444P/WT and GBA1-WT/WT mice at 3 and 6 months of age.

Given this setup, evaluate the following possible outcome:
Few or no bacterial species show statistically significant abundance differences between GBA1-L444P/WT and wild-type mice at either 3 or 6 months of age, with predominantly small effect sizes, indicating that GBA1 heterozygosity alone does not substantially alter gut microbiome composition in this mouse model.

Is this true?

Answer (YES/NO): YES